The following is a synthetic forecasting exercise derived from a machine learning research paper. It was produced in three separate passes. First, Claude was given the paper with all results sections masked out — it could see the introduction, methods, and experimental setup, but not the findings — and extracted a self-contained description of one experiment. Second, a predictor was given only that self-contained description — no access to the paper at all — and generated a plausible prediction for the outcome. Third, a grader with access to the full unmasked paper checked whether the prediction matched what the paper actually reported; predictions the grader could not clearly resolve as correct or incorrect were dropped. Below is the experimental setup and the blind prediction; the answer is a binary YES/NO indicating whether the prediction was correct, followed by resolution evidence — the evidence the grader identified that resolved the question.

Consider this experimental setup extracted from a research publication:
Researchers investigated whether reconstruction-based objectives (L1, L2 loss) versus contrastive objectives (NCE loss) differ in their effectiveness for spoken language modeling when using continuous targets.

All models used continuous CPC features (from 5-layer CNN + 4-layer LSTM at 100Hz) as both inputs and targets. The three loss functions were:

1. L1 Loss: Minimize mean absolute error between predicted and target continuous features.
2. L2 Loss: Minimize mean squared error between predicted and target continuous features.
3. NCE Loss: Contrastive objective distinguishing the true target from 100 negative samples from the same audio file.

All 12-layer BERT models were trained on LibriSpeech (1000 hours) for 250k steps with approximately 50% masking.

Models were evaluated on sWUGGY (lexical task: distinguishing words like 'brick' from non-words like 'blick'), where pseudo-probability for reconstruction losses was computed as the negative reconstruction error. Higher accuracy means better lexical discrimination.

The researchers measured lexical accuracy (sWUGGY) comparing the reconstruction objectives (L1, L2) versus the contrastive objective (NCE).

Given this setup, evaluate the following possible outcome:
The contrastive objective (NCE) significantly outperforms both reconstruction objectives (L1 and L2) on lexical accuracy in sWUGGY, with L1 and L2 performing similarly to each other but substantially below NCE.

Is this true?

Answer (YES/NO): NO